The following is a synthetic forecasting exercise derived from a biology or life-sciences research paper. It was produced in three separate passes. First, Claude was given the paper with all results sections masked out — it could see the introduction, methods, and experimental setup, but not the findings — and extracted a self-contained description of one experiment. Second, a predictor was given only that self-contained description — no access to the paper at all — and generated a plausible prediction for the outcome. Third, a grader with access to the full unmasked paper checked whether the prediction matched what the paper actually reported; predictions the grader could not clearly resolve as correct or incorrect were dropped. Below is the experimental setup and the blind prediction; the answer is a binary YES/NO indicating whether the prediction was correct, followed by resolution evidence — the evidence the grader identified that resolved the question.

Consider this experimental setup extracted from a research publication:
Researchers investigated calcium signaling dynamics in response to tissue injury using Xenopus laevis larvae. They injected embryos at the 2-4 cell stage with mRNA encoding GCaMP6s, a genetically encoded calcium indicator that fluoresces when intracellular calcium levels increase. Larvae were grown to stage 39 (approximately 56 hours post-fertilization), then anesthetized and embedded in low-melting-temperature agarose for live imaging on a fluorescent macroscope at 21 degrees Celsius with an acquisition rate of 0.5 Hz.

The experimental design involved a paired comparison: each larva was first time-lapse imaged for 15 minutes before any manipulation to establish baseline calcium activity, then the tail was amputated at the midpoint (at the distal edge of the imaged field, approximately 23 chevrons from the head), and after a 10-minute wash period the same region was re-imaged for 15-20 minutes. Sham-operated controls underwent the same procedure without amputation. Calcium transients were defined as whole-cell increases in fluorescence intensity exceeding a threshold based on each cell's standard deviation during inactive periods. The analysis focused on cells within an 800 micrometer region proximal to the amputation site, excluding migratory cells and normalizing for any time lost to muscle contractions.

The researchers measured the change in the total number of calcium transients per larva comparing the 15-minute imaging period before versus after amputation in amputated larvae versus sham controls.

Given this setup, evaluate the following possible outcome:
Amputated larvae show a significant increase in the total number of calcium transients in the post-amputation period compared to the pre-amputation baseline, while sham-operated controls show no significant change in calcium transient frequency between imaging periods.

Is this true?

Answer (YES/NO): YES